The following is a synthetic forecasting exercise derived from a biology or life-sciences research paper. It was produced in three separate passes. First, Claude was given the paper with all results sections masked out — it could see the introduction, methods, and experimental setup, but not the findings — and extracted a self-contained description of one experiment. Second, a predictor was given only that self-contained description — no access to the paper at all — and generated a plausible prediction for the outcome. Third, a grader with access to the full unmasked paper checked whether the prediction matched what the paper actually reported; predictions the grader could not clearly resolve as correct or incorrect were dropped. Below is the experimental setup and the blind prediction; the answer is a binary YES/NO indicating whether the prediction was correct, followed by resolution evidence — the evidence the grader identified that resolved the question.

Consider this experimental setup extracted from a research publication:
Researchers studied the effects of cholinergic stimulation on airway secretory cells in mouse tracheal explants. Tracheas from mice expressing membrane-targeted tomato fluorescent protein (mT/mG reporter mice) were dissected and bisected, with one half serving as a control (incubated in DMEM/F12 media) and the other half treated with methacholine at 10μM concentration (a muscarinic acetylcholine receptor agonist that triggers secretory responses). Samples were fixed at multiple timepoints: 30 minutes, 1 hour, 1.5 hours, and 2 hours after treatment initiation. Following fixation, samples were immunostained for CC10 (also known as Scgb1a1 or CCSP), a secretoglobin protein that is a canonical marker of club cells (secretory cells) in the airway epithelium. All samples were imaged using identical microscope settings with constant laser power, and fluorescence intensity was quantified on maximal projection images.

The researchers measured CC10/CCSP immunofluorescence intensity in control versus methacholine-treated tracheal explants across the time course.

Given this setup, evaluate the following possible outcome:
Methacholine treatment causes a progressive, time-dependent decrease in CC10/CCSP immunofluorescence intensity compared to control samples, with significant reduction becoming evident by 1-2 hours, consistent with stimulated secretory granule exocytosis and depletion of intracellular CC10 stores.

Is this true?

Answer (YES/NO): YES